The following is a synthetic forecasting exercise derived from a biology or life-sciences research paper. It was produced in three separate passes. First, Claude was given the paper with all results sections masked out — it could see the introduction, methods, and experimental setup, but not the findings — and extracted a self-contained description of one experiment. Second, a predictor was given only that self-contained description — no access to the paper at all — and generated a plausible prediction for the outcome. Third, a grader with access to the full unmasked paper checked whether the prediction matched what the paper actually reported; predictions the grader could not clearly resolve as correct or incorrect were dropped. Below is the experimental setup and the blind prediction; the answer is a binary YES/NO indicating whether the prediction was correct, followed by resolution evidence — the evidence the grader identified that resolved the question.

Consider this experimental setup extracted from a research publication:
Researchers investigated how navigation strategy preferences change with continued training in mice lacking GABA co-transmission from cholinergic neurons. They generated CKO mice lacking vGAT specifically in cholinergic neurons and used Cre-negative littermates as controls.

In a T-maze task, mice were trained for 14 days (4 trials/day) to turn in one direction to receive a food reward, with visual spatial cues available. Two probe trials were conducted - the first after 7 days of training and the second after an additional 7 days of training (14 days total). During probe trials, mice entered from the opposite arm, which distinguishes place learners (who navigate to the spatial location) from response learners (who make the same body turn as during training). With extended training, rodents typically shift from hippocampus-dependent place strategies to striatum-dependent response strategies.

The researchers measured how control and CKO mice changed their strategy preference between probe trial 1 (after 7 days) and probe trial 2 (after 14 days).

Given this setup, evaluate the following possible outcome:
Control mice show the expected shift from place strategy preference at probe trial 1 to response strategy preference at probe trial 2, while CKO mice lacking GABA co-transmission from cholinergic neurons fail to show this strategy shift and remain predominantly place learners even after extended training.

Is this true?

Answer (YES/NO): NO